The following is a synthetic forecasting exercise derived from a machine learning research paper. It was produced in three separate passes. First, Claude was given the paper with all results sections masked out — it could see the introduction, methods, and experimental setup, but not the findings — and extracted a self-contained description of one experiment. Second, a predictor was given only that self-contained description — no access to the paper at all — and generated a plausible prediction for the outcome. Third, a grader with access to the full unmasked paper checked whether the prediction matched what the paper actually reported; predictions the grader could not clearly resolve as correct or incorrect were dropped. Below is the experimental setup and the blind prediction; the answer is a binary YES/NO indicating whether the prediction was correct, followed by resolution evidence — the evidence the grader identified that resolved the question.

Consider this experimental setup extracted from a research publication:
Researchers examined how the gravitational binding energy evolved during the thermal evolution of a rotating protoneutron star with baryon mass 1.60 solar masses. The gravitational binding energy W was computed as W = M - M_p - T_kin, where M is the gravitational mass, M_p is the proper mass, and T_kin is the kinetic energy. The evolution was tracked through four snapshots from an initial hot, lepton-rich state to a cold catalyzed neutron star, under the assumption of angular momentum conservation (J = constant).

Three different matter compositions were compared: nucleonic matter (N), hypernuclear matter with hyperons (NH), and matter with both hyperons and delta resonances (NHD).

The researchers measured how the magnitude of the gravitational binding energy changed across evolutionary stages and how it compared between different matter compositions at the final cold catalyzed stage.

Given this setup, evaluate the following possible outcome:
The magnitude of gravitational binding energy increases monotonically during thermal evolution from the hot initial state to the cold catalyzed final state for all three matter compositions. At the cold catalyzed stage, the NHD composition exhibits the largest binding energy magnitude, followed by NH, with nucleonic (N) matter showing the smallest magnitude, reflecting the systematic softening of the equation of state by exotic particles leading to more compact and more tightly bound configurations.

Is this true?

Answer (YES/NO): NO